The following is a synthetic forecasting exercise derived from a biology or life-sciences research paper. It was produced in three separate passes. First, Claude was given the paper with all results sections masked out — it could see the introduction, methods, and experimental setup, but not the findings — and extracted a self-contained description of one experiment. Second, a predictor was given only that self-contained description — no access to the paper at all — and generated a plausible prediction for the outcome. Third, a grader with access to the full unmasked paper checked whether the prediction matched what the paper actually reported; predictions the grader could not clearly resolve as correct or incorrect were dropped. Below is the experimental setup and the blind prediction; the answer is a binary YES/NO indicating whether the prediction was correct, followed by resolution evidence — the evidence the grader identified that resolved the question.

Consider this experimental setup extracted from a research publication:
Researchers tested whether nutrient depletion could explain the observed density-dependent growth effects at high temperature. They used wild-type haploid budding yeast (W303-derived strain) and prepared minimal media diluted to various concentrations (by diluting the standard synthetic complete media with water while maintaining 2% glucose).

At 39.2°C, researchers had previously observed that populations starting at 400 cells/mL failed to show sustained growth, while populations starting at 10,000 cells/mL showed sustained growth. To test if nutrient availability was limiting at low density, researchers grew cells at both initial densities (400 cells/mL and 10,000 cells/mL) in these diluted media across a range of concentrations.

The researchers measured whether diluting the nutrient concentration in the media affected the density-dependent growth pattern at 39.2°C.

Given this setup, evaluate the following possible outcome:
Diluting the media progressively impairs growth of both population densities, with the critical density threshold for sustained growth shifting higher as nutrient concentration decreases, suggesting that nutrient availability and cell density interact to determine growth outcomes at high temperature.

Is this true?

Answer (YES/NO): NO